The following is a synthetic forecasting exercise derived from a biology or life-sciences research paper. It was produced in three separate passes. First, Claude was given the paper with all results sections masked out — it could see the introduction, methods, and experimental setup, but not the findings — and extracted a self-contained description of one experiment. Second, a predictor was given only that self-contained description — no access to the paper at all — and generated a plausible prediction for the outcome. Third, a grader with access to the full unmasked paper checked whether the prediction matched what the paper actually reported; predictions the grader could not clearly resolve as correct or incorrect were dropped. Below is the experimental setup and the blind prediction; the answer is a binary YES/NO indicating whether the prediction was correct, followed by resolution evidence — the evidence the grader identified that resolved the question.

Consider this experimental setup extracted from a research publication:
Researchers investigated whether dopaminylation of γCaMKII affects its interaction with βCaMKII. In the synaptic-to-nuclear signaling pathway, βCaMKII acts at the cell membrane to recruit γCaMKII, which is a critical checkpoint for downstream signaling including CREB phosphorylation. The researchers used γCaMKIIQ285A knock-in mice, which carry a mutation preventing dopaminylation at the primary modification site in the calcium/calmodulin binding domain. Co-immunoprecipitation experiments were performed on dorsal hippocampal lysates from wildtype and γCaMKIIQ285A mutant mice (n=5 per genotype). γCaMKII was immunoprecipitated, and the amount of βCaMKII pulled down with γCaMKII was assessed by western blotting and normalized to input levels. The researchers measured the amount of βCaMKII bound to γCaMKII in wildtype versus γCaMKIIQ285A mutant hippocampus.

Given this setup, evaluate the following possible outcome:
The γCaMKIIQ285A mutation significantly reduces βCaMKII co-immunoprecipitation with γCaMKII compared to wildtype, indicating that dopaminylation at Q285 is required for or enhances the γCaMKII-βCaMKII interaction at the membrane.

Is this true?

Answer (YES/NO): YES